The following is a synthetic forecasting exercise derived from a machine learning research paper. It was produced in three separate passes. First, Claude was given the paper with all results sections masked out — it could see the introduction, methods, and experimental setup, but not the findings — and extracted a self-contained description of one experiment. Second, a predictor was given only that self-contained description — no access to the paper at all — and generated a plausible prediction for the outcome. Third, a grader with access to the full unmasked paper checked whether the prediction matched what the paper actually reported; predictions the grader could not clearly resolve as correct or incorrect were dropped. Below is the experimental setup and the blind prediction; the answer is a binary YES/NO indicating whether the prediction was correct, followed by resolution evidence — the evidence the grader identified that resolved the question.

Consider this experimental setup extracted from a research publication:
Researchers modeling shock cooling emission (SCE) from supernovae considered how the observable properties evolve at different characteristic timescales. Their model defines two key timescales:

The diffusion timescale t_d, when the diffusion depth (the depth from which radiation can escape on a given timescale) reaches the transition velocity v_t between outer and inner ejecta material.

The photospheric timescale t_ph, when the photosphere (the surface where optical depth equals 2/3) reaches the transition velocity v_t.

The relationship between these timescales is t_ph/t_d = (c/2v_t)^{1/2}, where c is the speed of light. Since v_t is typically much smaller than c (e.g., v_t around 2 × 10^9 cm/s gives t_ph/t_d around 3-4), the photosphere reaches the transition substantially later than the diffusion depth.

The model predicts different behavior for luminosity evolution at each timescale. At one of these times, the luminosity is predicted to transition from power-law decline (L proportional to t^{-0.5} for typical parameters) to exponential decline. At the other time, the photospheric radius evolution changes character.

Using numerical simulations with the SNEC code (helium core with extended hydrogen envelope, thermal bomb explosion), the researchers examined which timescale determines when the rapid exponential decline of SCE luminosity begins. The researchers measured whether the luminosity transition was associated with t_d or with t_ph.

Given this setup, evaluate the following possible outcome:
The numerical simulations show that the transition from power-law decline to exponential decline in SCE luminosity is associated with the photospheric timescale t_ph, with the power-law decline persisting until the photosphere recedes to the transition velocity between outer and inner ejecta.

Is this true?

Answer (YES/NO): NO